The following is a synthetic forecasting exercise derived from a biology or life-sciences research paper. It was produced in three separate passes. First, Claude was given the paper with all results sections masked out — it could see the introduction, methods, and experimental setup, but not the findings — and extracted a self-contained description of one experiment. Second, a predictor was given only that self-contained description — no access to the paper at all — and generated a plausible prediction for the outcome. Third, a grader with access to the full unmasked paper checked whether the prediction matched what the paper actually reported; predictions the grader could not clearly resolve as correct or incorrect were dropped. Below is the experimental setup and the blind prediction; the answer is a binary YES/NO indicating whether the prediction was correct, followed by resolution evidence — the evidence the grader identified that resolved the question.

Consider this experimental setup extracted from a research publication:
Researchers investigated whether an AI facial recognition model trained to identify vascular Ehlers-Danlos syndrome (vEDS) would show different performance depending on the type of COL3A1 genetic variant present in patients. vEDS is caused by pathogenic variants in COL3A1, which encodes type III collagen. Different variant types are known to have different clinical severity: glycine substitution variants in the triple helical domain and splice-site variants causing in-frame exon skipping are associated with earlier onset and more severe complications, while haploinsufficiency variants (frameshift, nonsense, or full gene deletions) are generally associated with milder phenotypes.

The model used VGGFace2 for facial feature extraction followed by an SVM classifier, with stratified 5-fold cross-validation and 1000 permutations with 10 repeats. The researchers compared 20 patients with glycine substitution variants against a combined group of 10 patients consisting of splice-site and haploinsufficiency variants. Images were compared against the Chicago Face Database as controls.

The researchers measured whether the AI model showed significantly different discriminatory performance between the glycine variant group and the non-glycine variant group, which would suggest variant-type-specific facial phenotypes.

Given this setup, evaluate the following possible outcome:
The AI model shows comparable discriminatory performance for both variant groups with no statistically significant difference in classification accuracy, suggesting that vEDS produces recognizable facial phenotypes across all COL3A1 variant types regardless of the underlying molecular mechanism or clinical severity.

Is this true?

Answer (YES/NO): YES